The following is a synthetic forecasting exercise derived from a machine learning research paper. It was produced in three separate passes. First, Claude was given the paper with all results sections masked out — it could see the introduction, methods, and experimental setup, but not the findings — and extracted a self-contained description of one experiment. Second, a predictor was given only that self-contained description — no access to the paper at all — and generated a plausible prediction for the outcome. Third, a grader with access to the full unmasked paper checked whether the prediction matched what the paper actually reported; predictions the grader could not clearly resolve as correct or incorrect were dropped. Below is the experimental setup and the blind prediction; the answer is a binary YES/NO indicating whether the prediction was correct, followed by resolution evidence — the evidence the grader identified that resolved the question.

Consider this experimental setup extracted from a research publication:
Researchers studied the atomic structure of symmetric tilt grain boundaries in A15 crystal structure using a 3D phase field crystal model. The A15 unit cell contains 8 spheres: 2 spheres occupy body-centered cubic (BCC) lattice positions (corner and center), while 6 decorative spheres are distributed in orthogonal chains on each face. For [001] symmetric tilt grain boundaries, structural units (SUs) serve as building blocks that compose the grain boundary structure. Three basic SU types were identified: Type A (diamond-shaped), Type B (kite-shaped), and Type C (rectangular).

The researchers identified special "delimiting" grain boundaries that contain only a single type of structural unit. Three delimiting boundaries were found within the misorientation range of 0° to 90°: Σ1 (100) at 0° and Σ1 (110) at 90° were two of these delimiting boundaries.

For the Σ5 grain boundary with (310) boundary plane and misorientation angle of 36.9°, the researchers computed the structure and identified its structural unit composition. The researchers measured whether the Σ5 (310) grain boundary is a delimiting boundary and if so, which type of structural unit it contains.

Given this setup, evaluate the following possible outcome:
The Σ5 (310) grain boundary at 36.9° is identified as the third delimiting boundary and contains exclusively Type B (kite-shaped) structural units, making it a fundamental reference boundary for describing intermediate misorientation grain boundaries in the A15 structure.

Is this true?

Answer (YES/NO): YES